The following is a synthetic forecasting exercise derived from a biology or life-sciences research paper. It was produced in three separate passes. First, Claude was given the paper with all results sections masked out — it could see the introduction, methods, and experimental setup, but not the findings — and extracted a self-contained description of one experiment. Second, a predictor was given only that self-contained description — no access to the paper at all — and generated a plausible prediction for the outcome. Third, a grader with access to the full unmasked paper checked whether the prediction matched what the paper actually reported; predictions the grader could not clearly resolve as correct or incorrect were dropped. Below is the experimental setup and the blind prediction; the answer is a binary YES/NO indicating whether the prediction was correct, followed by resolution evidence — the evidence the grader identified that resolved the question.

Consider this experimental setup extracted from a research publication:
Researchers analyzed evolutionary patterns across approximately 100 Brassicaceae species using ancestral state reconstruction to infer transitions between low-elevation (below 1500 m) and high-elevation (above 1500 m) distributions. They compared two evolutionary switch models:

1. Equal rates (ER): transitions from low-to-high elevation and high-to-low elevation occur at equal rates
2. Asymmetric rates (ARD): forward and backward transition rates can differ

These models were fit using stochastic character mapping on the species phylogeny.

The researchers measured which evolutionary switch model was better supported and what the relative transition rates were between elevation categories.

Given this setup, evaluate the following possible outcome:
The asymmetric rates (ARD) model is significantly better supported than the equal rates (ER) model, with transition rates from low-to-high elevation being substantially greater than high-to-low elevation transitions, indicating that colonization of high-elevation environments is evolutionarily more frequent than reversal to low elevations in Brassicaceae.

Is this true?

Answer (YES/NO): NO